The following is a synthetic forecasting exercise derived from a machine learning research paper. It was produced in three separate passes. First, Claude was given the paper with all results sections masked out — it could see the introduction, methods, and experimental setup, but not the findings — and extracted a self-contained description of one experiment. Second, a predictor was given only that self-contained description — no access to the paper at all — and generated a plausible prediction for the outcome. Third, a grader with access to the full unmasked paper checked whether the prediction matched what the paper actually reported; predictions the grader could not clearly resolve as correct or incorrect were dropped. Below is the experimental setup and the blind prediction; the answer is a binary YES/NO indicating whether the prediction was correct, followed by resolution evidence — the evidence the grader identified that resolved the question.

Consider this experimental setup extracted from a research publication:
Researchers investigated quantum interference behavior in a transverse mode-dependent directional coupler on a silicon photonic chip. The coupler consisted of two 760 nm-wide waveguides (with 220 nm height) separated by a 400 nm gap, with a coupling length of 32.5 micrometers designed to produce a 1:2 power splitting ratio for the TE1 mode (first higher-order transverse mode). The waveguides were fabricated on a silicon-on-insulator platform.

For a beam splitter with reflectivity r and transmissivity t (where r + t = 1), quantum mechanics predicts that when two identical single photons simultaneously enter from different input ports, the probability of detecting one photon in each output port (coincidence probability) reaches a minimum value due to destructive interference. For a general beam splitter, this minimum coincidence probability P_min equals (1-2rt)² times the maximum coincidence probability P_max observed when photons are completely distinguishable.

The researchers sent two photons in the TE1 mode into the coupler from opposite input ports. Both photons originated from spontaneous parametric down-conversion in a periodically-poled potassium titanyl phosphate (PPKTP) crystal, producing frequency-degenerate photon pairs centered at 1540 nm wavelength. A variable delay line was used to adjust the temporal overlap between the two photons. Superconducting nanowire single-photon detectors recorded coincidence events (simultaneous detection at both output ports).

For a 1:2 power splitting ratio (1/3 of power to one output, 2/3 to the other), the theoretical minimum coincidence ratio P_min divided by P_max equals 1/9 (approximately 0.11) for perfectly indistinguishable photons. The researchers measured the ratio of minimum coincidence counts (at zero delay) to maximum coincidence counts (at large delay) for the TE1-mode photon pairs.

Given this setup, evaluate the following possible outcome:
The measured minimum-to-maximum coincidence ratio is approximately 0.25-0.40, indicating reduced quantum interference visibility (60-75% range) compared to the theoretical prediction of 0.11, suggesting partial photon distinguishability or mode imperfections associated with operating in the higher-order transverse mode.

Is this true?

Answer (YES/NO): NO